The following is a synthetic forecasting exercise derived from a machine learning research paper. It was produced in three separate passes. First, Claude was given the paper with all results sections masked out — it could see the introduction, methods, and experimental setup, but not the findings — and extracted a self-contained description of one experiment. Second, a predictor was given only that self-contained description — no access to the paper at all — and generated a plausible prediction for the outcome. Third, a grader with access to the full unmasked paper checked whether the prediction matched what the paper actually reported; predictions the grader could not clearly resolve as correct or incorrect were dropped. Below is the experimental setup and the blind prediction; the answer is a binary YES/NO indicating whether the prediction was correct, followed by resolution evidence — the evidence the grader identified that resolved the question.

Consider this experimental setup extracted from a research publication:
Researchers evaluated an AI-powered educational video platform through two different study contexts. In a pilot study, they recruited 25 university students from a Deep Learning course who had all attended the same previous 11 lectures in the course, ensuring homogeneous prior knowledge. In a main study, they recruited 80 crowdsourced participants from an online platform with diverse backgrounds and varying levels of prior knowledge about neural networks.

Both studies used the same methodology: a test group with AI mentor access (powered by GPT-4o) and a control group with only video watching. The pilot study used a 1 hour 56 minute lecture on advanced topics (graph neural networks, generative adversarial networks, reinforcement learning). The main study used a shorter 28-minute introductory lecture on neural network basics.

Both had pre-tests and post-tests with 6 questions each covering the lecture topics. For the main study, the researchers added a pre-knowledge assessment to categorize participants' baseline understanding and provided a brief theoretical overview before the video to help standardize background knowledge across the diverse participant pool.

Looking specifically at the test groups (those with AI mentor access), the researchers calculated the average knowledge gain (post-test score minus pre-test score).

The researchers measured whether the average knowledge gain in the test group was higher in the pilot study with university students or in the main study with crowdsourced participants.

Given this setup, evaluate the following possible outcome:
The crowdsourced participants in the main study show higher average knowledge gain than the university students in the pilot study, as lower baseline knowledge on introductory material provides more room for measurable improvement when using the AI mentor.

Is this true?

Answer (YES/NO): NO